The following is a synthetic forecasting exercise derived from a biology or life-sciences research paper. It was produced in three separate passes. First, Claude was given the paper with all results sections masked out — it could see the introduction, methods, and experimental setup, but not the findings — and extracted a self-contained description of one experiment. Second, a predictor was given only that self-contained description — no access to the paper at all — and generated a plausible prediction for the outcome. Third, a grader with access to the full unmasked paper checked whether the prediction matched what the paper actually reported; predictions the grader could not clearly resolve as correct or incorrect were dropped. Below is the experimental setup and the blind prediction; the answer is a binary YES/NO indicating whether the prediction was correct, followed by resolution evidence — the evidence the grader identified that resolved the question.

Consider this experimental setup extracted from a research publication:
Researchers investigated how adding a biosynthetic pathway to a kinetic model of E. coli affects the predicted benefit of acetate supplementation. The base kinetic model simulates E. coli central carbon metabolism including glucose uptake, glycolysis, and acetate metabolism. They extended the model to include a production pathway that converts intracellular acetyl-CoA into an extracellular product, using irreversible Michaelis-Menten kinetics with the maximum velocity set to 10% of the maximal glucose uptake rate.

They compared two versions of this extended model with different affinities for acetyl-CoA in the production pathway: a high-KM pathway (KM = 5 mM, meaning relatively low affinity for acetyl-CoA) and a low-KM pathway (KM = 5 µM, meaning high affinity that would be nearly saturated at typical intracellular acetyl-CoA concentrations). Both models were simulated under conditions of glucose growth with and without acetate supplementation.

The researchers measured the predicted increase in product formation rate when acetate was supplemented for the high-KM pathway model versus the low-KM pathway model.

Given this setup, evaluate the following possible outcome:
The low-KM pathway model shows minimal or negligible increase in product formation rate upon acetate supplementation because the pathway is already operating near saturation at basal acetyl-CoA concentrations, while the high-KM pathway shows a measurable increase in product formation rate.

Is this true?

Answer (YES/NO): YES